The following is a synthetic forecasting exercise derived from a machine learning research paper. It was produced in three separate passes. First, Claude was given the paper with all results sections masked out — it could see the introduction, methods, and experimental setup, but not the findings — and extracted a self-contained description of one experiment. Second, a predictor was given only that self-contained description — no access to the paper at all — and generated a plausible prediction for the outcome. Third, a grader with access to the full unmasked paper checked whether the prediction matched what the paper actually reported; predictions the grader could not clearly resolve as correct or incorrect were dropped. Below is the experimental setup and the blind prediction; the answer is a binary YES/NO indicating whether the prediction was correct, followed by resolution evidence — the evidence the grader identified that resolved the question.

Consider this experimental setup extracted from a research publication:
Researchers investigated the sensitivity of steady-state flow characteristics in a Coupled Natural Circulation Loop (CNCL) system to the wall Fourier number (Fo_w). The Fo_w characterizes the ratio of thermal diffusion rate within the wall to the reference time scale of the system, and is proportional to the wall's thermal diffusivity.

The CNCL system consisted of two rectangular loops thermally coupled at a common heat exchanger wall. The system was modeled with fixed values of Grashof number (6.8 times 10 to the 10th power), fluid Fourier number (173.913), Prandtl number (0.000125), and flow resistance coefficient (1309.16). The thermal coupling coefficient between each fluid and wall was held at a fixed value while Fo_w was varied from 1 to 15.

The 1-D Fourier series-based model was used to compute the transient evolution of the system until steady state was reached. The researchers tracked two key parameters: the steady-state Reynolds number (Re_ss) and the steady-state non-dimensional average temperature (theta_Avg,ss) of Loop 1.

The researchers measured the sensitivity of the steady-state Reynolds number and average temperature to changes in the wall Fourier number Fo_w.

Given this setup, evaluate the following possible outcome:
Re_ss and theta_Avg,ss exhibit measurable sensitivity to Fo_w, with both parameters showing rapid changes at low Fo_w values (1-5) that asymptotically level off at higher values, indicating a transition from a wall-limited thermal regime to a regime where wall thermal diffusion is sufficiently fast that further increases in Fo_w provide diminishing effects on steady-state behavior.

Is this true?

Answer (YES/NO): NO